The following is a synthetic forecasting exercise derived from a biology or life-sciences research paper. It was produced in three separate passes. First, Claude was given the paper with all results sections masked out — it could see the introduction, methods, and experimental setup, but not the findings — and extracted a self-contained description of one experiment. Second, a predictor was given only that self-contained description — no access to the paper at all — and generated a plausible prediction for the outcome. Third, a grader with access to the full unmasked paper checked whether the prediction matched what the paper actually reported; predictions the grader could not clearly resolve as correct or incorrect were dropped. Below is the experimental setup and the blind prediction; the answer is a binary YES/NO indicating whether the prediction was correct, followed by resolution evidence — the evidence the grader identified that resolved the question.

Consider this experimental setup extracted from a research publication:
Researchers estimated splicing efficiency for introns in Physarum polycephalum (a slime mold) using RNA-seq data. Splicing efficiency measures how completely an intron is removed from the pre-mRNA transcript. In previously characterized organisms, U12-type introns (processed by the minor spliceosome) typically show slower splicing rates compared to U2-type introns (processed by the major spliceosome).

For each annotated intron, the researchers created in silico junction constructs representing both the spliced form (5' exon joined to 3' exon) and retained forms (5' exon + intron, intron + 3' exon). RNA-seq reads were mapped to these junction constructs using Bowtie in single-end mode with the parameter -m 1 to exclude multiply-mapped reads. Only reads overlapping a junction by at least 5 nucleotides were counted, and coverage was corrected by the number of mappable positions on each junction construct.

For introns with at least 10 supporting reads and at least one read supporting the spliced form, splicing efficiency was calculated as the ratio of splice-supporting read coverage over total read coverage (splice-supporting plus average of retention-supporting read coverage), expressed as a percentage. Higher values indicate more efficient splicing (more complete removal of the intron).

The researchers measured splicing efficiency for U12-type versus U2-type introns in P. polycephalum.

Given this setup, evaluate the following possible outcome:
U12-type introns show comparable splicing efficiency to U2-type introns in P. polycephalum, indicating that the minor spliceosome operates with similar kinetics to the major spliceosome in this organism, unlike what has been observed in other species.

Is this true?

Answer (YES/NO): NO